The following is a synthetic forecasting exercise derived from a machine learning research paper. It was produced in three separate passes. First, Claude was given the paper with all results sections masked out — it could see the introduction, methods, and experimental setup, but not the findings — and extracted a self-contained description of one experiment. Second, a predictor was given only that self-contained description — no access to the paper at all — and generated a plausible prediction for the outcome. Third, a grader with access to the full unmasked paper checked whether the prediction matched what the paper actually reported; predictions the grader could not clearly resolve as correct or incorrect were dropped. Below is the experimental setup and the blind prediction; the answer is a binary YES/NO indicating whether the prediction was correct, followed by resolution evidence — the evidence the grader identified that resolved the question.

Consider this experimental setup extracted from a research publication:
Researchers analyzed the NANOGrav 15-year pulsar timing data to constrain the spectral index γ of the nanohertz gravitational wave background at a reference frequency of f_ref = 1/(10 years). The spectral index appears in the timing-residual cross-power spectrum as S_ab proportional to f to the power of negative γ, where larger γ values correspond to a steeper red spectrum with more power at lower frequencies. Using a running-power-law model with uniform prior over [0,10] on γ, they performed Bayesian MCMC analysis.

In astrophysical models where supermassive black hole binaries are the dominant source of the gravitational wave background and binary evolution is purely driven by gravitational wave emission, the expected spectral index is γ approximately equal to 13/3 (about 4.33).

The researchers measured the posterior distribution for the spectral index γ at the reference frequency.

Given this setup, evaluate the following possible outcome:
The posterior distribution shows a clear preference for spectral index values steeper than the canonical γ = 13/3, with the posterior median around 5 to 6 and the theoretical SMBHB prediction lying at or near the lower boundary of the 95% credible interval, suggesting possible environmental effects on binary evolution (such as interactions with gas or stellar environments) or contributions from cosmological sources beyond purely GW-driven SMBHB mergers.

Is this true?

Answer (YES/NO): NO